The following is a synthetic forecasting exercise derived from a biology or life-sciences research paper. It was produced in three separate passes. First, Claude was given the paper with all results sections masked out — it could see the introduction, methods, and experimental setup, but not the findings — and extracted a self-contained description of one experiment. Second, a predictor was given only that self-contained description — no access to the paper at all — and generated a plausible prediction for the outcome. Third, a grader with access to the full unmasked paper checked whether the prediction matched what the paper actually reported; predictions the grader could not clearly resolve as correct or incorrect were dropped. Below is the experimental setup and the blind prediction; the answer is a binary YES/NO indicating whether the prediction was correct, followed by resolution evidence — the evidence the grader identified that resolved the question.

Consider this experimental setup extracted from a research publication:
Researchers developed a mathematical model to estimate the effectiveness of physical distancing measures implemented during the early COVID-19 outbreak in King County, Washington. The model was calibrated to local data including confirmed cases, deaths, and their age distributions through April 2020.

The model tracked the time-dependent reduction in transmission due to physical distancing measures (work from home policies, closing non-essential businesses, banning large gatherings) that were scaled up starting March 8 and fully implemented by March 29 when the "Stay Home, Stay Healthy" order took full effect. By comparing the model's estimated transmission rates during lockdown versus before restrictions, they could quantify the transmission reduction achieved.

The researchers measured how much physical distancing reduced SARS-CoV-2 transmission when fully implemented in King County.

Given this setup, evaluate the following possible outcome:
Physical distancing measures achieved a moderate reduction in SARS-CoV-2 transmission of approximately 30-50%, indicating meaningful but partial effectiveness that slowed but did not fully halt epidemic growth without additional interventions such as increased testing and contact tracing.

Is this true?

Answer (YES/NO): NO